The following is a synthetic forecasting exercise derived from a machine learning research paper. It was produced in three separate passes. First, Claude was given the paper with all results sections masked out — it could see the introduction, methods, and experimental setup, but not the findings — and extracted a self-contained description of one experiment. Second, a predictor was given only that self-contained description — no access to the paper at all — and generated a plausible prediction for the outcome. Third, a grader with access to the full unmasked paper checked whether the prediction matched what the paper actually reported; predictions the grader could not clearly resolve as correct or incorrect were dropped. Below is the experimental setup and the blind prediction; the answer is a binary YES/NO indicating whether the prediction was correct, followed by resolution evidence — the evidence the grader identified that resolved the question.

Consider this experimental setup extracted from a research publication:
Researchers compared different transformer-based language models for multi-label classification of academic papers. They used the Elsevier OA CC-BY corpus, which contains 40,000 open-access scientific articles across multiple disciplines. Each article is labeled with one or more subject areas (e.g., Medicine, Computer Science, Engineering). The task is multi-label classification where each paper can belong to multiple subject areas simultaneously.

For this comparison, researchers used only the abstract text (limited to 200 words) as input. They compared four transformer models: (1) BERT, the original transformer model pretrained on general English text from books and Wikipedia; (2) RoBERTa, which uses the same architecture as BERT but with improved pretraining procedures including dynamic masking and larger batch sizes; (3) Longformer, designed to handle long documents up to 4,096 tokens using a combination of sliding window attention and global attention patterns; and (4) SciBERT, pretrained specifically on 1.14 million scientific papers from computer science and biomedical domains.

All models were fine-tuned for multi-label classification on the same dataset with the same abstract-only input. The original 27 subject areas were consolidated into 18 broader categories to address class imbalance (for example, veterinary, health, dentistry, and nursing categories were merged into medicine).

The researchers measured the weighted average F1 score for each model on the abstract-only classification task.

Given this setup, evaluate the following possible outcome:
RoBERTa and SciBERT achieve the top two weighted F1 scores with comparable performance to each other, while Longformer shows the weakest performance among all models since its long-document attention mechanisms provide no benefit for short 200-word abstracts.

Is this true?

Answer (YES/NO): NO